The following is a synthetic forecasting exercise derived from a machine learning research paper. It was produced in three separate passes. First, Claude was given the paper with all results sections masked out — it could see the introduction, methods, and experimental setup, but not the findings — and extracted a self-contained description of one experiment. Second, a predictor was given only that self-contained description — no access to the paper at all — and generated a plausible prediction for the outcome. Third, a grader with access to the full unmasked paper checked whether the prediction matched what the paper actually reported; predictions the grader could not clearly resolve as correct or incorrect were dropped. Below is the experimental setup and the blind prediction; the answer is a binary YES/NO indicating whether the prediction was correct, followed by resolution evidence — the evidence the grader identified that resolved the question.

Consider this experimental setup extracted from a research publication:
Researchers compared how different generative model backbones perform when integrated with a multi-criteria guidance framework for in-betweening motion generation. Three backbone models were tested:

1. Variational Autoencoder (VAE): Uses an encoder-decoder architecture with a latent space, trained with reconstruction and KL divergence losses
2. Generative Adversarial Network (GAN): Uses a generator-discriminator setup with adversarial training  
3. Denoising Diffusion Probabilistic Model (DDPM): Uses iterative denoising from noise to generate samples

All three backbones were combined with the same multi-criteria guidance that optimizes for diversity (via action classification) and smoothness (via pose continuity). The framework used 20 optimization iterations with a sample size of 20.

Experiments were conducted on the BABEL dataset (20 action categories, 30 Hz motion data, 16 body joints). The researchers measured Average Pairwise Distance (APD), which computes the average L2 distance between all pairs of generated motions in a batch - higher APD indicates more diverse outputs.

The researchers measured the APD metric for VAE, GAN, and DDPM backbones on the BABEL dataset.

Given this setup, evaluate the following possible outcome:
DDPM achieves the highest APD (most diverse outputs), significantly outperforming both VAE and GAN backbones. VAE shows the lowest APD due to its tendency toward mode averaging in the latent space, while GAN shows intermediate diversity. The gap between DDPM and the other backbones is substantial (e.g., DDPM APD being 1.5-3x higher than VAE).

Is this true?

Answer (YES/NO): NO